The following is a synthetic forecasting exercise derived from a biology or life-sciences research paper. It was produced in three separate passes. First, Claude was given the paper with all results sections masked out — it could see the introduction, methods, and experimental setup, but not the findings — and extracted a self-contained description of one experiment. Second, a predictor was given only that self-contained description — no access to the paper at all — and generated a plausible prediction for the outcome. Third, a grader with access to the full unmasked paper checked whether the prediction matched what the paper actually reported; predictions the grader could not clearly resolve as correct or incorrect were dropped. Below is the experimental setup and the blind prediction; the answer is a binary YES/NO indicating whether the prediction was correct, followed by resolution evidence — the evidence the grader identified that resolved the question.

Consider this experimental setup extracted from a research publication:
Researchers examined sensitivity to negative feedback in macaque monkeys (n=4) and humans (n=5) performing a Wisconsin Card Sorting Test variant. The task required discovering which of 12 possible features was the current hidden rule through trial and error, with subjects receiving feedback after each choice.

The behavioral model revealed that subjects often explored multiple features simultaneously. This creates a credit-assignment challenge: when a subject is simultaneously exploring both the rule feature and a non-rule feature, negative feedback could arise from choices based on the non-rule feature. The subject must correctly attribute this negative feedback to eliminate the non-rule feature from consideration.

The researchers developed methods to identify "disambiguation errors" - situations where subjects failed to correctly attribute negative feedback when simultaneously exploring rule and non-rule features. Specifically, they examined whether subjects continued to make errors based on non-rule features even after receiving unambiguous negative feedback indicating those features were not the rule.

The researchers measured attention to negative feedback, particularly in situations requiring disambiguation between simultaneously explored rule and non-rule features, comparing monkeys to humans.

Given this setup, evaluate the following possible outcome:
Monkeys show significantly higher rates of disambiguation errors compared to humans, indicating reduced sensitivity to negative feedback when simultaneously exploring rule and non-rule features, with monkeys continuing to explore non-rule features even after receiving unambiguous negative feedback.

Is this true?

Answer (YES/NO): YES